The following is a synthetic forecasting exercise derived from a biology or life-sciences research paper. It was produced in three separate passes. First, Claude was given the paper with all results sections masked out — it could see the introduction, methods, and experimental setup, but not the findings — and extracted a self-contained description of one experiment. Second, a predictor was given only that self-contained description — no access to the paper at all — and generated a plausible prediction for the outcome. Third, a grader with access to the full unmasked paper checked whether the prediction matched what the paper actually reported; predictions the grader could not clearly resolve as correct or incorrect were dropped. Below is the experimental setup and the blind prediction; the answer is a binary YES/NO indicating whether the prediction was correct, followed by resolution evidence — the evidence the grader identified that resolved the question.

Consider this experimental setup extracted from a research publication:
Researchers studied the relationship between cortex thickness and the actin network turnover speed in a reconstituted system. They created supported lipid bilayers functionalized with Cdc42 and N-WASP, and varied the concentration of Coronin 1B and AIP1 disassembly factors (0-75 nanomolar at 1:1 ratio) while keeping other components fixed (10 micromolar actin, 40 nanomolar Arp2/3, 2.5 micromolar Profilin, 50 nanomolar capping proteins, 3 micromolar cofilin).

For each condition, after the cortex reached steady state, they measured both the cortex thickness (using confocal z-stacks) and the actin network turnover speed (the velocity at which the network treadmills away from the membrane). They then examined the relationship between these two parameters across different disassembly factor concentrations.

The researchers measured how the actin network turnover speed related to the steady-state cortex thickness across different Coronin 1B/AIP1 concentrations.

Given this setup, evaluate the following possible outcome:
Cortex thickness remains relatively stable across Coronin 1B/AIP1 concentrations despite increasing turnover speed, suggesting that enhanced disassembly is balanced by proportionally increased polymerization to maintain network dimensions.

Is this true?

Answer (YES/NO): YES